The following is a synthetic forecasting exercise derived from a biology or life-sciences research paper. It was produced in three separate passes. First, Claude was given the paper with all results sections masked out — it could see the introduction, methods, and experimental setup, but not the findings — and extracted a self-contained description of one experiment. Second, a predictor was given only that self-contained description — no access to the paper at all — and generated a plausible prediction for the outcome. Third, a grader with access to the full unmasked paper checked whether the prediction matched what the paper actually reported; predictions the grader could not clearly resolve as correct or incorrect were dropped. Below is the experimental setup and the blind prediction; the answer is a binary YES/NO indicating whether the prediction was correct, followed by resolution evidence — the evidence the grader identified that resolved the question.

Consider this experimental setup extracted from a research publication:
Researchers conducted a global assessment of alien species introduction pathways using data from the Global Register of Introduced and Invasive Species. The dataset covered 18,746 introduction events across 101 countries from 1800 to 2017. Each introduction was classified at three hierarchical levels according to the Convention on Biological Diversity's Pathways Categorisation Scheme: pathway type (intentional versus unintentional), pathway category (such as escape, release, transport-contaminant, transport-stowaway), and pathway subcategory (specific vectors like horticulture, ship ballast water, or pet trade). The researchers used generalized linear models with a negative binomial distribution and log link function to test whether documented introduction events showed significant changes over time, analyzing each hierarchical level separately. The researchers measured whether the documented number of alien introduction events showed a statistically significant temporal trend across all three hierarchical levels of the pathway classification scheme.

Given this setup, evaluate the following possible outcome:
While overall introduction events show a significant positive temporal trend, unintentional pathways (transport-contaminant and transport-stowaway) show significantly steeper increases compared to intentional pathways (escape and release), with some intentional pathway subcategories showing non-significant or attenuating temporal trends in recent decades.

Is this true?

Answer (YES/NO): NO